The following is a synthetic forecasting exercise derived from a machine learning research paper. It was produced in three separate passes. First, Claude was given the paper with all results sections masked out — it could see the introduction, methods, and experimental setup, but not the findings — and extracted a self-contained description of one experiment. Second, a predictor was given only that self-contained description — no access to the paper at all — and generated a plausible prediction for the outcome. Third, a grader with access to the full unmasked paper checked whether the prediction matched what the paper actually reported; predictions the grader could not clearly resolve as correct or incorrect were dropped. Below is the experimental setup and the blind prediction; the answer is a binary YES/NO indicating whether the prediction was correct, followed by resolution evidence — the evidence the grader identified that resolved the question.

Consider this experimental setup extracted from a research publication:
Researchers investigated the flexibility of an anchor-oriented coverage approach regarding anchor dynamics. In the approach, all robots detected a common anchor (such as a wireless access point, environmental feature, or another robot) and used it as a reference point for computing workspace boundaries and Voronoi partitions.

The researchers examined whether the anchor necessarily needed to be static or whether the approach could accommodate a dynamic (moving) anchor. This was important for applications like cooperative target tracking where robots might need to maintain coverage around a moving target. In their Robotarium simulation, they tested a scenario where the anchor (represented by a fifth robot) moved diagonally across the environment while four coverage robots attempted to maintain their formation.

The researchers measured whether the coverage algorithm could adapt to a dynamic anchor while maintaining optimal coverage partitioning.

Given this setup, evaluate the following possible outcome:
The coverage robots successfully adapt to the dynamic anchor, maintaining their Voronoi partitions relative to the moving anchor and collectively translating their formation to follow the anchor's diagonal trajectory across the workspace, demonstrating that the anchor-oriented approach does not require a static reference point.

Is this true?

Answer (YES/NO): YES